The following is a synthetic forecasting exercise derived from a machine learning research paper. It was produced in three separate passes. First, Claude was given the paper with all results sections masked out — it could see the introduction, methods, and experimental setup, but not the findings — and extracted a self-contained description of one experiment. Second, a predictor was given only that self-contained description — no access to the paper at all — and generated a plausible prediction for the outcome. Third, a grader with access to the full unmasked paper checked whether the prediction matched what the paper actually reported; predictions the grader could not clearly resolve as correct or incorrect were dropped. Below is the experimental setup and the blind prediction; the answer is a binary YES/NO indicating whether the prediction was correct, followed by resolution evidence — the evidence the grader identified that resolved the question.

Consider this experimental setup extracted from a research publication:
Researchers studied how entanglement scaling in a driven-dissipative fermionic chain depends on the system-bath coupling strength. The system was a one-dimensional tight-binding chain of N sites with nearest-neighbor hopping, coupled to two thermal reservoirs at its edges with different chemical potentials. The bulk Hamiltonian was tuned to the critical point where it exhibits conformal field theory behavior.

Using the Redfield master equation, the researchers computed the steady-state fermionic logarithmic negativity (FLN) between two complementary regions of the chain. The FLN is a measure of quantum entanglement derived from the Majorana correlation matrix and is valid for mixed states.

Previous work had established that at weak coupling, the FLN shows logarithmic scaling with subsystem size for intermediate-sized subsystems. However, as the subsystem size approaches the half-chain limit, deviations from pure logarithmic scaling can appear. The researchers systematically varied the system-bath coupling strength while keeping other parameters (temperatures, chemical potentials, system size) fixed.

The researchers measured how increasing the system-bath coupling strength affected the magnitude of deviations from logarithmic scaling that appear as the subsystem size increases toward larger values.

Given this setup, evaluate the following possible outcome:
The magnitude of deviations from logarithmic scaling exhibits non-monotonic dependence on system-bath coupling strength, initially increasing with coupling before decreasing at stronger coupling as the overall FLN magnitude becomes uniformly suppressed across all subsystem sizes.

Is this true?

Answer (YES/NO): NO